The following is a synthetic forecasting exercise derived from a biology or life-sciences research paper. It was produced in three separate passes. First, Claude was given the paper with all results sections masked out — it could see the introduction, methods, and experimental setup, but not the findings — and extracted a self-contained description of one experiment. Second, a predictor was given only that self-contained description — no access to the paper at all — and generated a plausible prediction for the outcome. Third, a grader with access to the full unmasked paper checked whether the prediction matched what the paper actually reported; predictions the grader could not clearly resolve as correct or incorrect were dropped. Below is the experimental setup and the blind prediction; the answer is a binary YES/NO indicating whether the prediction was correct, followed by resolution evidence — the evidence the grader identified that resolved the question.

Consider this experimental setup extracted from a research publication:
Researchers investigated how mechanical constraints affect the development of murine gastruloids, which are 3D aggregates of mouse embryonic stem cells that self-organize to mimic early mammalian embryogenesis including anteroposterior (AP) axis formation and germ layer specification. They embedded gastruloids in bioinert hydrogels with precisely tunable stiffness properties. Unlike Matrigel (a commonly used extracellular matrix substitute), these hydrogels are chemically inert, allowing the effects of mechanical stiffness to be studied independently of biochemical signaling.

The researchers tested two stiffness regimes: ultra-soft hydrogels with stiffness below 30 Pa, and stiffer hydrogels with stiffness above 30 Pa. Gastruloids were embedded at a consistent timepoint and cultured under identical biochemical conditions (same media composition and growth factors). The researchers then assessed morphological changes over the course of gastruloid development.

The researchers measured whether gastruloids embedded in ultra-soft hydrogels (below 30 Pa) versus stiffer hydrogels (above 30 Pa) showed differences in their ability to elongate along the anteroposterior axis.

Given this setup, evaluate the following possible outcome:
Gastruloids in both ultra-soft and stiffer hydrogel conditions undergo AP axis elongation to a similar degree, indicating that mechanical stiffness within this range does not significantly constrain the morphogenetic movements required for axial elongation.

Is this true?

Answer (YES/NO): NO